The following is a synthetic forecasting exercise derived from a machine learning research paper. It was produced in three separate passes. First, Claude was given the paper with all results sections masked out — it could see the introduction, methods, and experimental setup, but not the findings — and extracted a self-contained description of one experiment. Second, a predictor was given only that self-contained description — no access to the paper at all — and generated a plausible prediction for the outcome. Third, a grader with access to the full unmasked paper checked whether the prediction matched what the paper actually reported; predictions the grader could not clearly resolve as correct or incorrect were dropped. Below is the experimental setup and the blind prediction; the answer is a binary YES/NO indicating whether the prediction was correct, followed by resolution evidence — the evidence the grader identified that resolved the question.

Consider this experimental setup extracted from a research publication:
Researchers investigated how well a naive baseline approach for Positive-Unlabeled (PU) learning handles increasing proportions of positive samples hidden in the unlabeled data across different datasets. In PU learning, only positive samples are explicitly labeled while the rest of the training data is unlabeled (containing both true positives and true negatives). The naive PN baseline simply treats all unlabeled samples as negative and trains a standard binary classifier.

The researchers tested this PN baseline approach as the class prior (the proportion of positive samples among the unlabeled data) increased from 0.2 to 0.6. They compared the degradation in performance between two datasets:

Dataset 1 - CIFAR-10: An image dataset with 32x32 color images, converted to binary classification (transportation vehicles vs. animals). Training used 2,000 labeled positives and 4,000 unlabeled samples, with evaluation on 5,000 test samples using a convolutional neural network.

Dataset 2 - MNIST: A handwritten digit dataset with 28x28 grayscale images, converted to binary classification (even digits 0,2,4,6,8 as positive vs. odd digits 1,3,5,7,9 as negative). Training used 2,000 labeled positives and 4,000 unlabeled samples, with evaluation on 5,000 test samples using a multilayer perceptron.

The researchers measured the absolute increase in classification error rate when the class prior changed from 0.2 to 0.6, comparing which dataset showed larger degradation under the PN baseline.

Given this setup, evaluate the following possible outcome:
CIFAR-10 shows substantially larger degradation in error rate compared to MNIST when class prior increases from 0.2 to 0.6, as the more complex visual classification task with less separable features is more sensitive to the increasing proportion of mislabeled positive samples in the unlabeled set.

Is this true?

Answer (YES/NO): YES